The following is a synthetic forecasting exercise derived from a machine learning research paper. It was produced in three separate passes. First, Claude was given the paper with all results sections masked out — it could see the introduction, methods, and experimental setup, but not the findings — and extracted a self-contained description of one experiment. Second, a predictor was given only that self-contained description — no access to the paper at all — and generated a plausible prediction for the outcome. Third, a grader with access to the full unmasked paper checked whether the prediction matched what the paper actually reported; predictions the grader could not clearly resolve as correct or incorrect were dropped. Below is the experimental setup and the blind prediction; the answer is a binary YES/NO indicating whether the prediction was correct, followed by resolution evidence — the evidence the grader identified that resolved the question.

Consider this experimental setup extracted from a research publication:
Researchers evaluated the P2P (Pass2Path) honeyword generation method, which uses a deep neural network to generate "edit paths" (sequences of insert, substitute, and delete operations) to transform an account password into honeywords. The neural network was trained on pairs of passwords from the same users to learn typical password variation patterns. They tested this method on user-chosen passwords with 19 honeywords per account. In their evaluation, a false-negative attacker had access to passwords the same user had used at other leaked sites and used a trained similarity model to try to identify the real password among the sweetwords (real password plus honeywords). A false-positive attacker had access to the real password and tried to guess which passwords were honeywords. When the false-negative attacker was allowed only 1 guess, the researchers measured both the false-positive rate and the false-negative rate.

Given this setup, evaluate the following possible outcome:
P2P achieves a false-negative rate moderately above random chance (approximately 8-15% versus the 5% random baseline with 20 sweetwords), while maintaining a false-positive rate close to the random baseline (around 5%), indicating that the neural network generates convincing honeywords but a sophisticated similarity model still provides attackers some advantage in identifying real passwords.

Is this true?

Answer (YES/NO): NO